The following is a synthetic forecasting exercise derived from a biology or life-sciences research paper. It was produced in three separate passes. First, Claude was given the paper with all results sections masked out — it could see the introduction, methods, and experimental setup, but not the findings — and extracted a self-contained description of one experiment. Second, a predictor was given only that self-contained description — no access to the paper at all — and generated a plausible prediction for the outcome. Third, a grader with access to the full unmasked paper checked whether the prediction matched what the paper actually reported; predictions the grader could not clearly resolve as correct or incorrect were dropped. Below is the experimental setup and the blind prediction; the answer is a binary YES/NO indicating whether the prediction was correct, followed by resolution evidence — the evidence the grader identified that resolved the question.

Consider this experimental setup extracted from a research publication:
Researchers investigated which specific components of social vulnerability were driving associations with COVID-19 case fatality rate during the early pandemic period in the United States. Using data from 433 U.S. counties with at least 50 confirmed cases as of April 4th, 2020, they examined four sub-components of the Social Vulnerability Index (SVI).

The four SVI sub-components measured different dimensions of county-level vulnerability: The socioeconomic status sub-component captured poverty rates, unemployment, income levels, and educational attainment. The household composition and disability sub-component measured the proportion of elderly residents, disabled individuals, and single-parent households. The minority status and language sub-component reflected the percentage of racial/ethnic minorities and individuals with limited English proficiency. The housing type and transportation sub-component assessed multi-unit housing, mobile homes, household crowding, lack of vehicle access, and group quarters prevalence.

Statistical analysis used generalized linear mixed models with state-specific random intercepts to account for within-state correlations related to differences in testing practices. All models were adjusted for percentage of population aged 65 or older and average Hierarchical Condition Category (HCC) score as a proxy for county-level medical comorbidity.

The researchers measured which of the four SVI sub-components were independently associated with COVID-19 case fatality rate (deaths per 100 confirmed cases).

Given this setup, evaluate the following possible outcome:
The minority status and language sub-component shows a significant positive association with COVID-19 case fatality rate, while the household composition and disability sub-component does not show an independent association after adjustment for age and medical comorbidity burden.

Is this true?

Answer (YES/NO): YES